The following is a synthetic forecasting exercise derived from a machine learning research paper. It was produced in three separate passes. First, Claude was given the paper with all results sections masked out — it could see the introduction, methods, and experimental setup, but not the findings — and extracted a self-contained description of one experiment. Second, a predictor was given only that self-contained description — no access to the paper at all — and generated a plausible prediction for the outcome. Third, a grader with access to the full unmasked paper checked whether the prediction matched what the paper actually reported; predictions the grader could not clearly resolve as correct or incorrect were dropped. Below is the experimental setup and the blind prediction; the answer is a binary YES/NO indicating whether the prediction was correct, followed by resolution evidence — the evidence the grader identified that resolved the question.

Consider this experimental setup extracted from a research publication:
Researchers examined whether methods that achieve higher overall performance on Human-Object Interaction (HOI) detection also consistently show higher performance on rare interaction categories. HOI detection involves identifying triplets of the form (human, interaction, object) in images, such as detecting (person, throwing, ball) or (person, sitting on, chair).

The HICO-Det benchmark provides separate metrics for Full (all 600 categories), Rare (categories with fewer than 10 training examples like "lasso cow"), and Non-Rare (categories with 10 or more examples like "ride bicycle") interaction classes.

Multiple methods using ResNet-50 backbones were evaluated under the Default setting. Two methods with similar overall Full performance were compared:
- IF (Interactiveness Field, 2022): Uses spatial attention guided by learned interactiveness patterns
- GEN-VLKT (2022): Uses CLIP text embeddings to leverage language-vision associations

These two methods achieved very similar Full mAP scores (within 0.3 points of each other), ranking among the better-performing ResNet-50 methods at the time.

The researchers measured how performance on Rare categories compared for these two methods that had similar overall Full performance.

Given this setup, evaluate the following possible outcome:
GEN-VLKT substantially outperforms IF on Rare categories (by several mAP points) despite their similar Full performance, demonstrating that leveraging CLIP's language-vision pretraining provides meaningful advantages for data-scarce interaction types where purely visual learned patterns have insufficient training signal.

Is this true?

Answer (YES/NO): NO